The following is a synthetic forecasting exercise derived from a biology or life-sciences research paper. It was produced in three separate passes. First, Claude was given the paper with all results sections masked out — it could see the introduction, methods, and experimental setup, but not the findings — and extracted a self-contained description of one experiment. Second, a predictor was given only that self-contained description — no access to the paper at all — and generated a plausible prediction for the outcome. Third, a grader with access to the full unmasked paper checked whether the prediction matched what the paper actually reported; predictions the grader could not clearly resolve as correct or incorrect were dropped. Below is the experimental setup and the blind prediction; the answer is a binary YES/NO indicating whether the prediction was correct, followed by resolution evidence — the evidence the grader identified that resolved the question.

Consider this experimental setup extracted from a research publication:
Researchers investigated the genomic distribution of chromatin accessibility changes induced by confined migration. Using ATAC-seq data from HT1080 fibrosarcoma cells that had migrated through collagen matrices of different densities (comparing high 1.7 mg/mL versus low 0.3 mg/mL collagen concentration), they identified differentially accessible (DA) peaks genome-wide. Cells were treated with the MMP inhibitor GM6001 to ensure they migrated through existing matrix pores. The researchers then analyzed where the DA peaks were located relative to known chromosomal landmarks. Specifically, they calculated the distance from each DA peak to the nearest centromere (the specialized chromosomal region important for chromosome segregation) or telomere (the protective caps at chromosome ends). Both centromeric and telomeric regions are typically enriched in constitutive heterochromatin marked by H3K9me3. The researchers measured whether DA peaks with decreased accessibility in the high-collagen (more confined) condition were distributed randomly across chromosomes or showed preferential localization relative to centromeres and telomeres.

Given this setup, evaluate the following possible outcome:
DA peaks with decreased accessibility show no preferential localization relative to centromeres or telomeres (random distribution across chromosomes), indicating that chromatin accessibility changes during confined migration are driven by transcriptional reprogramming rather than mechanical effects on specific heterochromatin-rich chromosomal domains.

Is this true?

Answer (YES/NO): NO